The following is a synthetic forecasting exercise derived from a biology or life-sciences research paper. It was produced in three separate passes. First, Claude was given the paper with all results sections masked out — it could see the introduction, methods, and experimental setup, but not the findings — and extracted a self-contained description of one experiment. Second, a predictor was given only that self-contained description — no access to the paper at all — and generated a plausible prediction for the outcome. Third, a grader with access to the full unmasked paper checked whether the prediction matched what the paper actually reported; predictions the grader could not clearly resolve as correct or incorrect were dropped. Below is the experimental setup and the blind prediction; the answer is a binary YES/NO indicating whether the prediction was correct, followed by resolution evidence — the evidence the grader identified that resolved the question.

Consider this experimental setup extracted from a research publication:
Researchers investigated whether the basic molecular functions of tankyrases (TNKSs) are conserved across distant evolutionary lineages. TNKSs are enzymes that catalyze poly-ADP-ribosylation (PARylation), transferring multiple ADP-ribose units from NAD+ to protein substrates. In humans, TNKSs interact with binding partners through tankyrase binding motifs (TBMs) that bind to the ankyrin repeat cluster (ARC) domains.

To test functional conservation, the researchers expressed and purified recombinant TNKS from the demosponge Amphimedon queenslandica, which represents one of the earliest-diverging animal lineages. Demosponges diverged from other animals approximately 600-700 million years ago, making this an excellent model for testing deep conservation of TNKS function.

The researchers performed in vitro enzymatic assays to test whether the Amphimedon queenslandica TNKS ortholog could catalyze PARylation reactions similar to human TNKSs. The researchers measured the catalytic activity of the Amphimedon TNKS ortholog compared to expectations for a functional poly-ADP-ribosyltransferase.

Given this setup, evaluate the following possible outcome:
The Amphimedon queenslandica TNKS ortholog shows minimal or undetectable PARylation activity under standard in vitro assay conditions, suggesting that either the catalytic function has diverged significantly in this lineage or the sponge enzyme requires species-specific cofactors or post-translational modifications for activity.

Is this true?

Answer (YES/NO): NO